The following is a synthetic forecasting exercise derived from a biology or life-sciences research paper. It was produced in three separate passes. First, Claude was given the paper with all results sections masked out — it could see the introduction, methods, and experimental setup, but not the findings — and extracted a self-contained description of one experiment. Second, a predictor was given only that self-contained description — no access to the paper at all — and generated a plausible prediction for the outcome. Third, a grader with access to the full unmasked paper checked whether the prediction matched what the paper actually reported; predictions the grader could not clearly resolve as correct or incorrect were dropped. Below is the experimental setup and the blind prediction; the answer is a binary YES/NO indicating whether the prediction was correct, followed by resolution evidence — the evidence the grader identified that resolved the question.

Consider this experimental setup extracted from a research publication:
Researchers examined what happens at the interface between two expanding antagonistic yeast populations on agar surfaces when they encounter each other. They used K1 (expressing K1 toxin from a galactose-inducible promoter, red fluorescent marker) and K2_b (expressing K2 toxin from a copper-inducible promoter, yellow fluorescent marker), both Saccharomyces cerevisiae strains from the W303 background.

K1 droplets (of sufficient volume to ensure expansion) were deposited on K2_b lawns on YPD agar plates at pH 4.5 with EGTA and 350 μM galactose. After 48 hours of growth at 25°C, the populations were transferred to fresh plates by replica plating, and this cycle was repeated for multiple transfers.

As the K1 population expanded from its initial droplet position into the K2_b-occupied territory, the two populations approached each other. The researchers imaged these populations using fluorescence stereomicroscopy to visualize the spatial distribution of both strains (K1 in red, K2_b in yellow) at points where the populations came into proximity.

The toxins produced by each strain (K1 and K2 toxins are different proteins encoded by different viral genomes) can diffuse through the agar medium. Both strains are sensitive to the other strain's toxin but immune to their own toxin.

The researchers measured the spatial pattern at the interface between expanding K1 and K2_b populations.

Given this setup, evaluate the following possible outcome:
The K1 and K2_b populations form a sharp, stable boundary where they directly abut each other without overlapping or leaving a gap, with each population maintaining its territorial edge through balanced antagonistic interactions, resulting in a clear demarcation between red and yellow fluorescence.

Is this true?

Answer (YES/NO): NO